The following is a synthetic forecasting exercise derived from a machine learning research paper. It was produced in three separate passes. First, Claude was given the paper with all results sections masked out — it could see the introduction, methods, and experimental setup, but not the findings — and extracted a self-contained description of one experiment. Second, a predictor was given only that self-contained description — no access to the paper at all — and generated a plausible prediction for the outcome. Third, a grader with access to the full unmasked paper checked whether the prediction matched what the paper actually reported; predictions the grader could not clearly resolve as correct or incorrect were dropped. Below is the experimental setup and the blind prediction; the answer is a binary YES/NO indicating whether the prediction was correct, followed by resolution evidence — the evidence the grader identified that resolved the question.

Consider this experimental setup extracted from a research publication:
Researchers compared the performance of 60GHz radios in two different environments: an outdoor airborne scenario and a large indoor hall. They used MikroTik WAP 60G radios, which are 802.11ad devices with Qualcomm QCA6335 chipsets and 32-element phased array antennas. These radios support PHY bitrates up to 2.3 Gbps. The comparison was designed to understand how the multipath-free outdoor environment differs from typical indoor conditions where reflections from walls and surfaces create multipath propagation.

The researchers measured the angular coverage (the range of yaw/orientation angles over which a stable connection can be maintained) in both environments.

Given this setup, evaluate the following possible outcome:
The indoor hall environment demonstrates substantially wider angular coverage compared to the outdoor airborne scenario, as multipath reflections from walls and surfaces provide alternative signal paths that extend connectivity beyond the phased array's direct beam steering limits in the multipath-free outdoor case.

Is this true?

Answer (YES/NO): YES